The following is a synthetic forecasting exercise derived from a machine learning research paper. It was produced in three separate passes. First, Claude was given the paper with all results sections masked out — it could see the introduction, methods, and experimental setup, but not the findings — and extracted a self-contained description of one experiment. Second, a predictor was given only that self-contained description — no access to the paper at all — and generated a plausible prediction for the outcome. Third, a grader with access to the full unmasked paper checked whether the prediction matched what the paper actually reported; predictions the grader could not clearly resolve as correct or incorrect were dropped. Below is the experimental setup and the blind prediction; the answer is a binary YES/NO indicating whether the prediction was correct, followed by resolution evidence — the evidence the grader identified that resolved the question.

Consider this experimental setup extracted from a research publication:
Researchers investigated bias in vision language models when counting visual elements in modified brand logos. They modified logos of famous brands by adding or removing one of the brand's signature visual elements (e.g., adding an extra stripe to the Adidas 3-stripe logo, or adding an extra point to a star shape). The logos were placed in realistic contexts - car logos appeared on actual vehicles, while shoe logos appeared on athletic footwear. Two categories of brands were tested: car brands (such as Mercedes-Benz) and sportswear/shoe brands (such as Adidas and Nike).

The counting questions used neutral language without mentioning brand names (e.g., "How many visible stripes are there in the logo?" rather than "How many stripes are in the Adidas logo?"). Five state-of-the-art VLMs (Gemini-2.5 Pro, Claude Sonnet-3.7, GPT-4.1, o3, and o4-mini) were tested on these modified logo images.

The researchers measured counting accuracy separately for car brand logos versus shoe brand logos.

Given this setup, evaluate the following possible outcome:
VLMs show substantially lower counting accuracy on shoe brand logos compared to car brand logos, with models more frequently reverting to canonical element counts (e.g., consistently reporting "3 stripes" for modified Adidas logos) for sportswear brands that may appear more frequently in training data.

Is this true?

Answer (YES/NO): NO